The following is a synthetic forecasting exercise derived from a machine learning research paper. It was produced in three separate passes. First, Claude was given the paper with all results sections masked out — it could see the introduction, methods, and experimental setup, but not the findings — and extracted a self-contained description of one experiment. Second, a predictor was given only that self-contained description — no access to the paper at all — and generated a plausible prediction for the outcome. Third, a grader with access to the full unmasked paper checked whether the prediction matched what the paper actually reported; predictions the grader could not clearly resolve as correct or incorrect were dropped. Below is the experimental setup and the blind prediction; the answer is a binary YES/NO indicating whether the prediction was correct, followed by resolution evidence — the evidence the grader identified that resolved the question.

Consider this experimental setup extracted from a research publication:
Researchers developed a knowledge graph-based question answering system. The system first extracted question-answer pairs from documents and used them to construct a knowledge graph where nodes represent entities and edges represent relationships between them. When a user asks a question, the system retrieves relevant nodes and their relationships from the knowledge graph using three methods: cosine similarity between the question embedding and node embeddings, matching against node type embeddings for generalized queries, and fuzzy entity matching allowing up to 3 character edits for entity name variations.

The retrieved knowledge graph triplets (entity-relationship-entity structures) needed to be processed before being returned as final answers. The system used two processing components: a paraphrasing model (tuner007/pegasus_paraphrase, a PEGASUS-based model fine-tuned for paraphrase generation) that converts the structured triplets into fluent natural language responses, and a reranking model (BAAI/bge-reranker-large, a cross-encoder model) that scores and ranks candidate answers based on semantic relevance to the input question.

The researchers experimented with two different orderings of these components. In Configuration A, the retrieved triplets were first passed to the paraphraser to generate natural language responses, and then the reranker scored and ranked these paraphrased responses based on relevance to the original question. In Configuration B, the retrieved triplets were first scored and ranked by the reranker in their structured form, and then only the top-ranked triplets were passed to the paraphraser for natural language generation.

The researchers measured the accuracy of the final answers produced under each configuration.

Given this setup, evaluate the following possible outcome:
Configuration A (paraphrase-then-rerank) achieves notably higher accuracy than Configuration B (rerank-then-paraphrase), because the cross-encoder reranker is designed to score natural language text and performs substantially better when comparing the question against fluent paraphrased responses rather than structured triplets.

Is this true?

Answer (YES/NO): NO